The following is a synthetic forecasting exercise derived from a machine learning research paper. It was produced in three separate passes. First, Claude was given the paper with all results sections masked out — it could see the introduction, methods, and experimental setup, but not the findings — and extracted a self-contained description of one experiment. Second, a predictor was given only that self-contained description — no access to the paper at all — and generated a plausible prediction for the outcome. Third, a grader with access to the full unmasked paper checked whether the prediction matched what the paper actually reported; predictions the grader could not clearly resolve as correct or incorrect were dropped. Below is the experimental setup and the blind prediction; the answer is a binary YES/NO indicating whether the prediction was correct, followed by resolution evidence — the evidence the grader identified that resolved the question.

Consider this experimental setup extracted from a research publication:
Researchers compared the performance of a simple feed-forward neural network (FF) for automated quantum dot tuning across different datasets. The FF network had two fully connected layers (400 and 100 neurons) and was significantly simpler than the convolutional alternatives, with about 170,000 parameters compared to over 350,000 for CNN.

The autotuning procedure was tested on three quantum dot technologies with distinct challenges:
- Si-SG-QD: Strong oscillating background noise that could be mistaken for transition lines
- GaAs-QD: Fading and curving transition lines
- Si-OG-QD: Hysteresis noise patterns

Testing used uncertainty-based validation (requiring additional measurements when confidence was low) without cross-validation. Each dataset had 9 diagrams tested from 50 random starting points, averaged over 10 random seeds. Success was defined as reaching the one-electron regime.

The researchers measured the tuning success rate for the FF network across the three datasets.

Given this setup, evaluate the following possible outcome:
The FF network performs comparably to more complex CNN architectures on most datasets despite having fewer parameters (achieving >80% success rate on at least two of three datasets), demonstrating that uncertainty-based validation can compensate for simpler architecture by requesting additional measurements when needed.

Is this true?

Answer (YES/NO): NO